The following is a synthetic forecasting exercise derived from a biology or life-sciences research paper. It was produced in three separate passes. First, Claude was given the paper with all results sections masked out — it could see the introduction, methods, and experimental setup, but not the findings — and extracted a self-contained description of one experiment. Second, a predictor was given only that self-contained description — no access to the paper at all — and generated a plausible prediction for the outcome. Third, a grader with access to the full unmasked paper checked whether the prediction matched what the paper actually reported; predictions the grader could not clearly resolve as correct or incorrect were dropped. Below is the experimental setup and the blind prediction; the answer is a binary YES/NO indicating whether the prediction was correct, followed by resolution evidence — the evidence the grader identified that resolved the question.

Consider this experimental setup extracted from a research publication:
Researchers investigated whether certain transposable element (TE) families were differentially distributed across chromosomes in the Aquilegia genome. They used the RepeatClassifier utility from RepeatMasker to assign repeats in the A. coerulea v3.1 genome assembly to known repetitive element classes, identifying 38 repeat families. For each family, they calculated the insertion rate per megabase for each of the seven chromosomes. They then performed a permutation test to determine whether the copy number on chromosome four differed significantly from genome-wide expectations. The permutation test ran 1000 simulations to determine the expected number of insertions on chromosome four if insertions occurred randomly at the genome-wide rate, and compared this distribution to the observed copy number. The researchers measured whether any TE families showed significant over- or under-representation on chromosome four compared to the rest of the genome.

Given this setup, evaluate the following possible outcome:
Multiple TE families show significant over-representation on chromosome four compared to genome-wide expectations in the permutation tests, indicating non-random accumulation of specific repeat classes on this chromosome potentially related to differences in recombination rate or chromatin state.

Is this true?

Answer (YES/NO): YES